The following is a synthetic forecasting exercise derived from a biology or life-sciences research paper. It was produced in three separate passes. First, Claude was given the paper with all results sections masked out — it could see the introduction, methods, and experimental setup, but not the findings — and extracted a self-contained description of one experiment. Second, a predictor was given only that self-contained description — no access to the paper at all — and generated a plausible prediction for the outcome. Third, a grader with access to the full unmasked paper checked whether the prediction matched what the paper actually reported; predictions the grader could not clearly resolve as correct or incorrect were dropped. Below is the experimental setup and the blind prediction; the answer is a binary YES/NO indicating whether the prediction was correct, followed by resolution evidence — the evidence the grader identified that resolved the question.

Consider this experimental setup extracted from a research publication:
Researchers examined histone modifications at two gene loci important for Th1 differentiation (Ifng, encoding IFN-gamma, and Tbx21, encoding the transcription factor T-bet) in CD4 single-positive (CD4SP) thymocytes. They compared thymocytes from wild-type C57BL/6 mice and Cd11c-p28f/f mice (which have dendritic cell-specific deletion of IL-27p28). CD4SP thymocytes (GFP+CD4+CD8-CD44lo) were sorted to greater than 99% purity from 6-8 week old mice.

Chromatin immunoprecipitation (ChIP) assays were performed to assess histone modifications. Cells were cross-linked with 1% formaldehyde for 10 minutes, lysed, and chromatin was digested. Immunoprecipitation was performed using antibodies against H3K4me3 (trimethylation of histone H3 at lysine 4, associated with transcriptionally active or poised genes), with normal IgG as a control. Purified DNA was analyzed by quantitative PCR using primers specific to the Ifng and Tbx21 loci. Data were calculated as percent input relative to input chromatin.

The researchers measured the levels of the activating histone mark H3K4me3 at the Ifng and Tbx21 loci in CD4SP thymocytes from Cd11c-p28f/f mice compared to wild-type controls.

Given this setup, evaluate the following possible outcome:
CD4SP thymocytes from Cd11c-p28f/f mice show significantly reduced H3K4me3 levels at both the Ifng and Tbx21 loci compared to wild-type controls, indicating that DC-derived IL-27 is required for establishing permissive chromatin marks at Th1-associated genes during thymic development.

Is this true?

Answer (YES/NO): NO